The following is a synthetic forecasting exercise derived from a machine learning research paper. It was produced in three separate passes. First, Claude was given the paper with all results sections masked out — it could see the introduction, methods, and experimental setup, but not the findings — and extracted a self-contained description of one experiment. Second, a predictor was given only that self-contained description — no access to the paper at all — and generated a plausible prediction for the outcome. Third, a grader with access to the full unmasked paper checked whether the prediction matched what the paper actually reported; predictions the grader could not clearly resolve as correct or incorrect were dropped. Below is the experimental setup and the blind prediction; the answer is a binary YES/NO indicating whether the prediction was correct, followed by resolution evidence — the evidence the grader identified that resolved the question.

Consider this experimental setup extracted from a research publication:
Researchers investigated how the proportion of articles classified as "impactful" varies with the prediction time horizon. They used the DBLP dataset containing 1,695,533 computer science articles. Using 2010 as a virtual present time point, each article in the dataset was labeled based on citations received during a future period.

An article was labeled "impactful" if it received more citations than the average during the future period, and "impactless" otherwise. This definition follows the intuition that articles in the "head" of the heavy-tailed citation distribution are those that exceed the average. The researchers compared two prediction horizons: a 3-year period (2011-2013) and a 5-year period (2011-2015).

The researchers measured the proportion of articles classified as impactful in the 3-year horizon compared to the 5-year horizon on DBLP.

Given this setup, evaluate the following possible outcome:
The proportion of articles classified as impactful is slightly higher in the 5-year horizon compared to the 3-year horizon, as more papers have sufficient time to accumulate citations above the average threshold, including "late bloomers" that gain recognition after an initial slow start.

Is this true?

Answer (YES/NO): NO